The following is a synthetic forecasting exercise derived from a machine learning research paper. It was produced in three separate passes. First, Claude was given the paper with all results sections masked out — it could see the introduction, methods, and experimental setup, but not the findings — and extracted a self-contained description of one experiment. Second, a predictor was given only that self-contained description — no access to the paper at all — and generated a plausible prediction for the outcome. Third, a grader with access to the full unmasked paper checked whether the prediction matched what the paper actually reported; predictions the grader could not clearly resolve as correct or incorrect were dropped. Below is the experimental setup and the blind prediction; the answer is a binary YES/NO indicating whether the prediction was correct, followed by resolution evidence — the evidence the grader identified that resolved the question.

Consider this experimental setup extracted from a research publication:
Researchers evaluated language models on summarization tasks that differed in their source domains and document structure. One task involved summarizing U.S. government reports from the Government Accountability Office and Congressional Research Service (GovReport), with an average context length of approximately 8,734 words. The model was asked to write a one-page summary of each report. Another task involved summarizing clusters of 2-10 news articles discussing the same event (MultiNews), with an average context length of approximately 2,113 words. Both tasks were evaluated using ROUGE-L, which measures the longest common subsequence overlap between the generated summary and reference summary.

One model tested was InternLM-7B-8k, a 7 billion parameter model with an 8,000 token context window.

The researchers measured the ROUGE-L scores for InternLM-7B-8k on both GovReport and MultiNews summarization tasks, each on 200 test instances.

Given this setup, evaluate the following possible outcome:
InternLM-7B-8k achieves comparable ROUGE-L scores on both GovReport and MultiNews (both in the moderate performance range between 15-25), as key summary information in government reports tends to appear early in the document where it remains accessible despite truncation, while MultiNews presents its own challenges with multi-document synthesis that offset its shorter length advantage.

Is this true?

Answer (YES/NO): NO